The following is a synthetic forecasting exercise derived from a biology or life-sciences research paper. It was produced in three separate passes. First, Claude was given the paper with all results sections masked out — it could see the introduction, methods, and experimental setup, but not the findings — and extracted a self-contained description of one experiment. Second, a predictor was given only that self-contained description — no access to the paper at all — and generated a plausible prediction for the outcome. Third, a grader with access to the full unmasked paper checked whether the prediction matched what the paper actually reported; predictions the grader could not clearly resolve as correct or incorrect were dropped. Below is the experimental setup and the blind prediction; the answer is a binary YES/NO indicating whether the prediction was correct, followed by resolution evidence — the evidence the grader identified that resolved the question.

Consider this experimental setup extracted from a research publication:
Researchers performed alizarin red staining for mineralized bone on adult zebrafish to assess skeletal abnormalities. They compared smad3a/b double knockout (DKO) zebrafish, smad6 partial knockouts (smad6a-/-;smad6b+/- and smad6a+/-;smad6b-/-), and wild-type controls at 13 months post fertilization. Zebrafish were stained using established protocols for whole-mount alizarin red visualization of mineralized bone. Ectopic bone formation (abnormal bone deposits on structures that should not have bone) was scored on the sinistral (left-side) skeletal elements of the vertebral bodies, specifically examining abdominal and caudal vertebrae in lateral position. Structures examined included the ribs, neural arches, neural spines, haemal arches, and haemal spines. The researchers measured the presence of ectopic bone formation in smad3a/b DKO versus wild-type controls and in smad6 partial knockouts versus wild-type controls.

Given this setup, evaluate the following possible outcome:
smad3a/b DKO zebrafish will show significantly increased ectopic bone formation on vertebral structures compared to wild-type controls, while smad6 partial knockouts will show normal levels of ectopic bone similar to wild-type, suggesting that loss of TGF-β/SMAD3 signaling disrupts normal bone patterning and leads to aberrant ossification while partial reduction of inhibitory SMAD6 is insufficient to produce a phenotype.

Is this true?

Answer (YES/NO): NO